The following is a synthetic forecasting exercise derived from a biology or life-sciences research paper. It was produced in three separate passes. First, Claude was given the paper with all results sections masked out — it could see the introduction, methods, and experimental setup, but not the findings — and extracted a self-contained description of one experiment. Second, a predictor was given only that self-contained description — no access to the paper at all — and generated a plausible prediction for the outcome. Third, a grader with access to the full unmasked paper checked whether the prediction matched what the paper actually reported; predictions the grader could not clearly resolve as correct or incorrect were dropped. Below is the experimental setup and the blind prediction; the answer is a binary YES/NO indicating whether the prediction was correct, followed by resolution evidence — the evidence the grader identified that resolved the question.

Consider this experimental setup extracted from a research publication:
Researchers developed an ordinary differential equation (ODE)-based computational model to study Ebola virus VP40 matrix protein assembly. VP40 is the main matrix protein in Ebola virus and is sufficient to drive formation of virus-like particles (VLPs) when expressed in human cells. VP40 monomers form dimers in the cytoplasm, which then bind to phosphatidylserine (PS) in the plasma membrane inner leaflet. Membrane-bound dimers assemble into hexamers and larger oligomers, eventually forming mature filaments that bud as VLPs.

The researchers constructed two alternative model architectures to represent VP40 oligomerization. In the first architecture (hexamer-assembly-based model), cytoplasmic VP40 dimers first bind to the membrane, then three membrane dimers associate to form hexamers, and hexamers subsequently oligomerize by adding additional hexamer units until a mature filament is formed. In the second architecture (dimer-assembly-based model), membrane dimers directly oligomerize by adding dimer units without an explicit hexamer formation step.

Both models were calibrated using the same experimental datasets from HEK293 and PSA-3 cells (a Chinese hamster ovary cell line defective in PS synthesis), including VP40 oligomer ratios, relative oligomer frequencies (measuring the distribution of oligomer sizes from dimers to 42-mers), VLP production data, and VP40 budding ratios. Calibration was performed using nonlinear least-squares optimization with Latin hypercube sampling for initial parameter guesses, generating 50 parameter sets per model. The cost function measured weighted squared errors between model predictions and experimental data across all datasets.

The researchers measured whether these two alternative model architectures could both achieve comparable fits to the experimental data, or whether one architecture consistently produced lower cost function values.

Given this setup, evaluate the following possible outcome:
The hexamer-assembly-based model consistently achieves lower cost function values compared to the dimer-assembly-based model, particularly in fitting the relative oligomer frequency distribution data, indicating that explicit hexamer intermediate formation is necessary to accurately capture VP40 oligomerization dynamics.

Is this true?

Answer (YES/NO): NO